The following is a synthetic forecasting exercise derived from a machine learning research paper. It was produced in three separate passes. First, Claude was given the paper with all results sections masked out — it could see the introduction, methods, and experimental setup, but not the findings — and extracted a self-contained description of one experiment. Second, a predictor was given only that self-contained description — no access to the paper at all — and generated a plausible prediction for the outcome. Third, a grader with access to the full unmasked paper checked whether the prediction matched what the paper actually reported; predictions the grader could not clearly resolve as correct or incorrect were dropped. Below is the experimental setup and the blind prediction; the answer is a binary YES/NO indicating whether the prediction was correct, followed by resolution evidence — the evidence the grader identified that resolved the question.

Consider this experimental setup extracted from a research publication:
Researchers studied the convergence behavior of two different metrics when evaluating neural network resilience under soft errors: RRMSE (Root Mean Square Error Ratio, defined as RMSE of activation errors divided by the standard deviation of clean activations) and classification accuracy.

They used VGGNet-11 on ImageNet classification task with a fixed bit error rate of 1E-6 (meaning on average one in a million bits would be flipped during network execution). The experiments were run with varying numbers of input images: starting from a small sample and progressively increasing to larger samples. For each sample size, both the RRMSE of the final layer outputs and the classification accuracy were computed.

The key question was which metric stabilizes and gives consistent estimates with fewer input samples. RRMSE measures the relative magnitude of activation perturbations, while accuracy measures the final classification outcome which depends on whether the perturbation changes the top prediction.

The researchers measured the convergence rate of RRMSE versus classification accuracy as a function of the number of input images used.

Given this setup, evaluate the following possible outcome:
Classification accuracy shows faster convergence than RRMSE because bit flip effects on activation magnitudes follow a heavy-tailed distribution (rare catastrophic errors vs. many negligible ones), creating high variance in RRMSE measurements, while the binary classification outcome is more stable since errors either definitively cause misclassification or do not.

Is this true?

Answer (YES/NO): NO